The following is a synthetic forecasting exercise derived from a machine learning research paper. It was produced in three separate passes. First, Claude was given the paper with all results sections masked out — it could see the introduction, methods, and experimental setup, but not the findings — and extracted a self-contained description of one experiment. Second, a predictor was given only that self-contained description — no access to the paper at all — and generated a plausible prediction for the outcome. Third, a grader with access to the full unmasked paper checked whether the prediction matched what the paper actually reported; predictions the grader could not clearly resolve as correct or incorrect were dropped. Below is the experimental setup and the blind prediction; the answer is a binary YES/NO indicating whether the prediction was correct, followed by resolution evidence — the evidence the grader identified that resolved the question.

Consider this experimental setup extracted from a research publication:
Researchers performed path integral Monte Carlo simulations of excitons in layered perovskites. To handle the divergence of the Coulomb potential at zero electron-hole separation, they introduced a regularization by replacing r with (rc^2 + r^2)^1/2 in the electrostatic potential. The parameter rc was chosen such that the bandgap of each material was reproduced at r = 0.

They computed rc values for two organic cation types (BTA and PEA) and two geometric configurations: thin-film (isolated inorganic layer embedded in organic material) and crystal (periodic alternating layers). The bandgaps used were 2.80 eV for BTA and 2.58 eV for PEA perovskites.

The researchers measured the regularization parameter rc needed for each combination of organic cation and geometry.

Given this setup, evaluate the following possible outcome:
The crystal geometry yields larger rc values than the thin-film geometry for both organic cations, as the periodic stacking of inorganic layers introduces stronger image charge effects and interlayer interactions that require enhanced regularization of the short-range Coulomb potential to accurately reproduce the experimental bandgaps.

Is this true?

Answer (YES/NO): YES